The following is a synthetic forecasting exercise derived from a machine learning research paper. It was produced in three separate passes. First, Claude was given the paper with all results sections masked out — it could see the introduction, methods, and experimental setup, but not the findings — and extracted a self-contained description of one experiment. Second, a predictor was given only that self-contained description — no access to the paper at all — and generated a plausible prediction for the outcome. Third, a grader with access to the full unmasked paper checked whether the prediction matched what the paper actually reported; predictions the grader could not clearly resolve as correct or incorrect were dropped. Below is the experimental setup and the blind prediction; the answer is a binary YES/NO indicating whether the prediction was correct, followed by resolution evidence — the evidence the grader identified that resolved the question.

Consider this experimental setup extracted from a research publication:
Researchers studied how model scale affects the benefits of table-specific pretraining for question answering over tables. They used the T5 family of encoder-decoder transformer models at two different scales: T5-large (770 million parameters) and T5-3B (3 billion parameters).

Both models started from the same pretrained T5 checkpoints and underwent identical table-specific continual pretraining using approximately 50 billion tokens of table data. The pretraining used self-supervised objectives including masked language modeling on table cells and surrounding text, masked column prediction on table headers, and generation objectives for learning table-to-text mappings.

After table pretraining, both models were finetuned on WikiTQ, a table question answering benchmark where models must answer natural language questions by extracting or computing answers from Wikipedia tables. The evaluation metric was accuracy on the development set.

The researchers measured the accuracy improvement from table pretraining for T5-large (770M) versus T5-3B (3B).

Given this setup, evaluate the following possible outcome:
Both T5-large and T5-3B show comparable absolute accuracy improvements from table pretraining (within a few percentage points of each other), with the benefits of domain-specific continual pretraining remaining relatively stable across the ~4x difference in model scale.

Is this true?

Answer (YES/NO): NO